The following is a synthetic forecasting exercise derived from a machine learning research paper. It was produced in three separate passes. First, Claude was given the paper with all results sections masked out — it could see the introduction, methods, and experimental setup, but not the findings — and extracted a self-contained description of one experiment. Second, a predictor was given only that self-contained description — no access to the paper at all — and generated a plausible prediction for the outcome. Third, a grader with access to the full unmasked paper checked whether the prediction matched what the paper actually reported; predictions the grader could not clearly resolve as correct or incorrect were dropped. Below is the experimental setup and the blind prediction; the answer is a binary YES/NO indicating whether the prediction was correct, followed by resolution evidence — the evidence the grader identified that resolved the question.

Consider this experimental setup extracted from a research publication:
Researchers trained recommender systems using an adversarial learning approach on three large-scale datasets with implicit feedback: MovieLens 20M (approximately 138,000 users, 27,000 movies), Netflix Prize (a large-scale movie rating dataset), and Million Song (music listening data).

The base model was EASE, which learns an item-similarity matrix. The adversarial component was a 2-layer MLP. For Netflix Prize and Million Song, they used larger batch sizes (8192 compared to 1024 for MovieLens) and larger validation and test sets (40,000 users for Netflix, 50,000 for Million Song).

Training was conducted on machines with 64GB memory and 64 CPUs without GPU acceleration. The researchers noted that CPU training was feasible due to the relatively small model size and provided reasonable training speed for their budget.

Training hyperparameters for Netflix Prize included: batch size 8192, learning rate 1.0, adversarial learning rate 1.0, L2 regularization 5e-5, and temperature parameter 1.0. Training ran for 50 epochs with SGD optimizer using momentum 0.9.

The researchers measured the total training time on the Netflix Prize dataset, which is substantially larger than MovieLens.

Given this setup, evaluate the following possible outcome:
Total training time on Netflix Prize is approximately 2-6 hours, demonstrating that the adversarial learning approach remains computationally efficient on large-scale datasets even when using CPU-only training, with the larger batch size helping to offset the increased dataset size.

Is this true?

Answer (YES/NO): NO